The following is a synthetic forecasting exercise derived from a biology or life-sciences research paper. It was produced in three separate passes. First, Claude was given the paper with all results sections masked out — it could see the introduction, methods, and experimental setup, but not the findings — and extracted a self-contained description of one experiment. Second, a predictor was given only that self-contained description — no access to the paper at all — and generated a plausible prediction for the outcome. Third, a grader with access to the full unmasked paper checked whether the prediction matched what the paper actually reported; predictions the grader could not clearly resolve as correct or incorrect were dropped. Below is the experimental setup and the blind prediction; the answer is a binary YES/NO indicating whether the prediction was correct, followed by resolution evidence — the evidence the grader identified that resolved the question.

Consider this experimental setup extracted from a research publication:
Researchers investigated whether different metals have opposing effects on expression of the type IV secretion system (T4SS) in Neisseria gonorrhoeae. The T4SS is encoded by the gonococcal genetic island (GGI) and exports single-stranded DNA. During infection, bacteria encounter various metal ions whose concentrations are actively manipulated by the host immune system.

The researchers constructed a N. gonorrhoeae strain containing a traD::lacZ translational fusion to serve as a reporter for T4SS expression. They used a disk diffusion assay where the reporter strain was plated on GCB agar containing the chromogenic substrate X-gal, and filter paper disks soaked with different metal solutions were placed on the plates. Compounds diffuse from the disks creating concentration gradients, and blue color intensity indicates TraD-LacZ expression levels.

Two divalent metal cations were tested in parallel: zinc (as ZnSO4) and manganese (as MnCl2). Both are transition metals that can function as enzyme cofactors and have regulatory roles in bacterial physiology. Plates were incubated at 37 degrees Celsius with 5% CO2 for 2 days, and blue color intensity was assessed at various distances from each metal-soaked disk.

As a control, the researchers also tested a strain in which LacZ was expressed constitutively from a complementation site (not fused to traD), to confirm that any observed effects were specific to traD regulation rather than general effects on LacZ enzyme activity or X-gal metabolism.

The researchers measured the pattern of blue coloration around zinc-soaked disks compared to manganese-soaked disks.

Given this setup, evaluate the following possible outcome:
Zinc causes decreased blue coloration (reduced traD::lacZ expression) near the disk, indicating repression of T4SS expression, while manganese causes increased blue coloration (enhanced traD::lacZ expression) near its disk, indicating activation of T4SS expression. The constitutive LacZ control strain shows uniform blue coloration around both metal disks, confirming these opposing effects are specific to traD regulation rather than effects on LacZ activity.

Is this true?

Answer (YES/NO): NO